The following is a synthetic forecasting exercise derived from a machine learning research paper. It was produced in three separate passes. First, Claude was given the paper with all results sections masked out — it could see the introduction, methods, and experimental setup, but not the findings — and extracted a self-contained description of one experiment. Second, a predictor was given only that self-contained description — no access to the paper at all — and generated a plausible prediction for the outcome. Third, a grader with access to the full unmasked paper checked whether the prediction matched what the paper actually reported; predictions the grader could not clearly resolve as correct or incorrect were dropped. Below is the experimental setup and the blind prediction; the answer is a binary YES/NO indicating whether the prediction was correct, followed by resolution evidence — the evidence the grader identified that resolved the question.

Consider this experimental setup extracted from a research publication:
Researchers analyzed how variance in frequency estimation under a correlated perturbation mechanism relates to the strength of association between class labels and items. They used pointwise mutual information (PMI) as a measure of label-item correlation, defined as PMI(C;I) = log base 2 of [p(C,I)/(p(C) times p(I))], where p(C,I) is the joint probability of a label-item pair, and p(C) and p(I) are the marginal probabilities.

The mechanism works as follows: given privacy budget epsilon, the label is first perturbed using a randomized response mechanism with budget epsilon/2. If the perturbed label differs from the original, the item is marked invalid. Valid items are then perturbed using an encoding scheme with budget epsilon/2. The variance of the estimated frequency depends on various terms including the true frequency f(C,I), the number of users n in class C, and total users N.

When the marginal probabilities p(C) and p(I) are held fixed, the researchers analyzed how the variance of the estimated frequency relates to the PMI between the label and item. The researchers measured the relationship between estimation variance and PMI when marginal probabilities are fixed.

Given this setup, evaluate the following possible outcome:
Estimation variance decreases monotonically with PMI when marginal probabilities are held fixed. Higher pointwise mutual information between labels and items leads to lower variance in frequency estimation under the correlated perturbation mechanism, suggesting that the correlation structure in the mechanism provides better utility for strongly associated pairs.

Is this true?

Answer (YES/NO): NO